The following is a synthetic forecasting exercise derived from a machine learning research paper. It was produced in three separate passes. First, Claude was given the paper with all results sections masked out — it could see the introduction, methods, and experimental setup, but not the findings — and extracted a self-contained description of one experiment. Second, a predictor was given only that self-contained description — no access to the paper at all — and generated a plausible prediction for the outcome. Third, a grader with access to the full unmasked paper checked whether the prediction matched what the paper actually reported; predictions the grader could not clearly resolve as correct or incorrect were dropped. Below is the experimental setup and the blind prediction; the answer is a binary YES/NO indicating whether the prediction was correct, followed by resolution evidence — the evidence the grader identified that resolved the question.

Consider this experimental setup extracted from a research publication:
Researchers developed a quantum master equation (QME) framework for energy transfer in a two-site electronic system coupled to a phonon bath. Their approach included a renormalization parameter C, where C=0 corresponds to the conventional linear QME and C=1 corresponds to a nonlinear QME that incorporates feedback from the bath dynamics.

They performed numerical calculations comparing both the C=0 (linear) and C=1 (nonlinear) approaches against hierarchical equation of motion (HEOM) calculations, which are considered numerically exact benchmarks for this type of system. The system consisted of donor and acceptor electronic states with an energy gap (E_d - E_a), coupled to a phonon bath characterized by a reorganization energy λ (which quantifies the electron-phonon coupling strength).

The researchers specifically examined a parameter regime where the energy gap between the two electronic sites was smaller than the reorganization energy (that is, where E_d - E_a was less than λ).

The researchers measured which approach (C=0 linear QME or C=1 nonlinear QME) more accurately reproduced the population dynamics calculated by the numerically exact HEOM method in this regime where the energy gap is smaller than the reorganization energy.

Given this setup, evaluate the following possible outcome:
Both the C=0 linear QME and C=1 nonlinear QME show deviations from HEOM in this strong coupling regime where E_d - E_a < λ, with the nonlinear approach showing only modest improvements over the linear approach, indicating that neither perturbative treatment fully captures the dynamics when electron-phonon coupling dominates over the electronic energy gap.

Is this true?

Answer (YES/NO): NO